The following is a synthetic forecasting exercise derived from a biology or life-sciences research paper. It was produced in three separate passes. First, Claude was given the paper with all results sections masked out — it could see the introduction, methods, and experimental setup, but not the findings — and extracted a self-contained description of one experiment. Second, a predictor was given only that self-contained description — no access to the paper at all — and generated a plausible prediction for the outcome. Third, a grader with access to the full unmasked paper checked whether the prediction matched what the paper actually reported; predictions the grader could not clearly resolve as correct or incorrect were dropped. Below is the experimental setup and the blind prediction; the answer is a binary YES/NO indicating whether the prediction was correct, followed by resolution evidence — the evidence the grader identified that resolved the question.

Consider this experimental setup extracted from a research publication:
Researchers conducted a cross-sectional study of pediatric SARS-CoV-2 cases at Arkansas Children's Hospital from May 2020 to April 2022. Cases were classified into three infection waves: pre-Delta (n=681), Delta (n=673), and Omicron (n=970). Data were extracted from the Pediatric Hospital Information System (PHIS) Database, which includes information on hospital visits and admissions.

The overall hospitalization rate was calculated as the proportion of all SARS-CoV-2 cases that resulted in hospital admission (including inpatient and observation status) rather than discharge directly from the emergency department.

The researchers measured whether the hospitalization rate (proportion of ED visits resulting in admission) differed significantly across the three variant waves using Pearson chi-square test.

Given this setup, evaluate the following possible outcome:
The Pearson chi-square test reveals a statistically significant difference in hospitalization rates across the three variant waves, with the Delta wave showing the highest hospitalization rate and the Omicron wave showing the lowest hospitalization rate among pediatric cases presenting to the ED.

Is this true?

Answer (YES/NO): NO